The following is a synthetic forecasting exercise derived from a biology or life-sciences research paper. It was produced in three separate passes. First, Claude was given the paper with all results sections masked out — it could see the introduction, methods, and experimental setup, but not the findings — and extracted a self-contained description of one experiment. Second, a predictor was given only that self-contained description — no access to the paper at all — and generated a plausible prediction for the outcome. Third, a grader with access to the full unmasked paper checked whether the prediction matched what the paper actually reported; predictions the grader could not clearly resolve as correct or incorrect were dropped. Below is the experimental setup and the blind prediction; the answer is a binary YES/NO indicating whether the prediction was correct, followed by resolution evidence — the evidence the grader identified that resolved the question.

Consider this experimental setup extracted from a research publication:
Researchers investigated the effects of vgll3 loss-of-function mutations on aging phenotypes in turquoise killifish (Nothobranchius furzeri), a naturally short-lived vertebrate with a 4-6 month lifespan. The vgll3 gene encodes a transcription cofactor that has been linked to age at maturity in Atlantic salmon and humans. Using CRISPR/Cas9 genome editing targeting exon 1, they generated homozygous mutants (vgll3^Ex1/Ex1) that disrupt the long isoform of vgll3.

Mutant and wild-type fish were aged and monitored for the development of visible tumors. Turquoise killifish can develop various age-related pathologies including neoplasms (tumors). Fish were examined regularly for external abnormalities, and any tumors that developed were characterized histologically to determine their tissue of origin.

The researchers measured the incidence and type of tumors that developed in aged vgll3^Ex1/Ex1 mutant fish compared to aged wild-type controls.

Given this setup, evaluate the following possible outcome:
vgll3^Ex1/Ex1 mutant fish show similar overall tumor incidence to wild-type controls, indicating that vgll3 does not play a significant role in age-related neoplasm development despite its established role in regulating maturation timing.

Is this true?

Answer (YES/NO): NO